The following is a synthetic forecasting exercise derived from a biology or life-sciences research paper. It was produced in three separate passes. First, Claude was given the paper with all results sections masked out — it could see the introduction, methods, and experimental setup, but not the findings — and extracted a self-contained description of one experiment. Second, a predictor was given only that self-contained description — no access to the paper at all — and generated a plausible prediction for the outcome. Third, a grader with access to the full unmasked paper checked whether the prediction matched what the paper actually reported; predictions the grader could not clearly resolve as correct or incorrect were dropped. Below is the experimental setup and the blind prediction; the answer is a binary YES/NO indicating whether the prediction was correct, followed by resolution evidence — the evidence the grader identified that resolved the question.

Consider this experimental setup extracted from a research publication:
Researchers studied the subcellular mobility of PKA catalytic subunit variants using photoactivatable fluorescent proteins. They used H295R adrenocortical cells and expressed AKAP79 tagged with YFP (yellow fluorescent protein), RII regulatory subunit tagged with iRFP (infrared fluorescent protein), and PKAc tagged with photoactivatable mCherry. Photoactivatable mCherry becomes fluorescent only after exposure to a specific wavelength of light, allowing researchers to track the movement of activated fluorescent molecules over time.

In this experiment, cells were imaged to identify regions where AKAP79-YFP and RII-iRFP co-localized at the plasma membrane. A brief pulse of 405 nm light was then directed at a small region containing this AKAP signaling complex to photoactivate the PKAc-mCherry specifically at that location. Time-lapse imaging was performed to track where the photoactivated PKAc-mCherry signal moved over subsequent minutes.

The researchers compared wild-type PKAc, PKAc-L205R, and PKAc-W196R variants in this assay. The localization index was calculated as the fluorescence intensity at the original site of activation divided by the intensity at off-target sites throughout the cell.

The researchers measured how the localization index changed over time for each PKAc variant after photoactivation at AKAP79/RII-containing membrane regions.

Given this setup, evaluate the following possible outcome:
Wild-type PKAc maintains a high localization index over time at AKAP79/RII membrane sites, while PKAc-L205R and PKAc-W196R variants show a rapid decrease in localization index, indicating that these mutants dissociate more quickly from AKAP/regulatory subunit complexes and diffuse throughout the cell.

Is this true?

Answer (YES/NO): YES